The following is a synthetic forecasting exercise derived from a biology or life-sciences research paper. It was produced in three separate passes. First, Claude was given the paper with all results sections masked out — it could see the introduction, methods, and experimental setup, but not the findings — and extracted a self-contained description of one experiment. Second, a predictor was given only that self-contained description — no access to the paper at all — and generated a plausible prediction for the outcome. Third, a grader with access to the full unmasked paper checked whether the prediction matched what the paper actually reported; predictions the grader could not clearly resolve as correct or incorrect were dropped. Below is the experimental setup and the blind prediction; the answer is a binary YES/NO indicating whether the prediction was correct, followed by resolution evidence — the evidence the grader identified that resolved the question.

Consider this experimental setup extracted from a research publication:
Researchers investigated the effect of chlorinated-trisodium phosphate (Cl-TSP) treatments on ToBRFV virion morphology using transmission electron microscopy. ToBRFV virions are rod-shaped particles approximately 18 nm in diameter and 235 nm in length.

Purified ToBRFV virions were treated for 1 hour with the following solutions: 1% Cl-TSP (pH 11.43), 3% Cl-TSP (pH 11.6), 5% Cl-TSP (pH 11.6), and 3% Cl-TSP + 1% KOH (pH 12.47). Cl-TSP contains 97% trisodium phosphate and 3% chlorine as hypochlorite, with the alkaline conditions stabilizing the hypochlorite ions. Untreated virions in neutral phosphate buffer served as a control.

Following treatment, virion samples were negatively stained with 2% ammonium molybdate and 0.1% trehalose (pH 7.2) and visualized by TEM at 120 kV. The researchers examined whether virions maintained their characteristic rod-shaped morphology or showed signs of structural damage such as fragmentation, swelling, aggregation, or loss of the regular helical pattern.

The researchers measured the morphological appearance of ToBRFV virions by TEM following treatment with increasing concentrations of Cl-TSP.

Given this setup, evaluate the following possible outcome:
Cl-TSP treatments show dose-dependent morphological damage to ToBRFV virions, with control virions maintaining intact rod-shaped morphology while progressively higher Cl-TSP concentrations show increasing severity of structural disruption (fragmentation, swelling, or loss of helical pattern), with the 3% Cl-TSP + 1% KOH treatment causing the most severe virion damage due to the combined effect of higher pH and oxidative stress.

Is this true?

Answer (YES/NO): NO